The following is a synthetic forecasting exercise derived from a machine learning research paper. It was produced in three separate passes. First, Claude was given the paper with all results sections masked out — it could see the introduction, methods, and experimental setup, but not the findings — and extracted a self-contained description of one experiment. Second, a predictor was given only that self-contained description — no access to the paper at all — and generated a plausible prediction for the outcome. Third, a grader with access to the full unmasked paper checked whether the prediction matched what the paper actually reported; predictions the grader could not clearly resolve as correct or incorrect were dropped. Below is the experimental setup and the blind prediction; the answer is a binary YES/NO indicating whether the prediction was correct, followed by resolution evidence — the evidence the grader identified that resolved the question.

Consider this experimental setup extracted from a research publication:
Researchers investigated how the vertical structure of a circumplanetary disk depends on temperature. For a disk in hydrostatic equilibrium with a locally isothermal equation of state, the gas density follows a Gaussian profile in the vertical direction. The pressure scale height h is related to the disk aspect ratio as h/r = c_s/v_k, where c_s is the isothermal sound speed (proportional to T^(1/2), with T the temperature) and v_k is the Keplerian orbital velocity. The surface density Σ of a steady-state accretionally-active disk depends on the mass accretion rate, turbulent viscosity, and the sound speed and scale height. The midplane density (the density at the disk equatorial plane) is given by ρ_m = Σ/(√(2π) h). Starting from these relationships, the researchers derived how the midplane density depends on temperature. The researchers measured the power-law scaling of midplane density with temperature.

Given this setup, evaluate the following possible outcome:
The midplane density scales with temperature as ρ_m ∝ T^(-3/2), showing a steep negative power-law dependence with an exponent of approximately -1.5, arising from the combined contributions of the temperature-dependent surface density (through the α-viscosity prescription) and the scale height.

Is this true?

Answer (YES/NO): YES